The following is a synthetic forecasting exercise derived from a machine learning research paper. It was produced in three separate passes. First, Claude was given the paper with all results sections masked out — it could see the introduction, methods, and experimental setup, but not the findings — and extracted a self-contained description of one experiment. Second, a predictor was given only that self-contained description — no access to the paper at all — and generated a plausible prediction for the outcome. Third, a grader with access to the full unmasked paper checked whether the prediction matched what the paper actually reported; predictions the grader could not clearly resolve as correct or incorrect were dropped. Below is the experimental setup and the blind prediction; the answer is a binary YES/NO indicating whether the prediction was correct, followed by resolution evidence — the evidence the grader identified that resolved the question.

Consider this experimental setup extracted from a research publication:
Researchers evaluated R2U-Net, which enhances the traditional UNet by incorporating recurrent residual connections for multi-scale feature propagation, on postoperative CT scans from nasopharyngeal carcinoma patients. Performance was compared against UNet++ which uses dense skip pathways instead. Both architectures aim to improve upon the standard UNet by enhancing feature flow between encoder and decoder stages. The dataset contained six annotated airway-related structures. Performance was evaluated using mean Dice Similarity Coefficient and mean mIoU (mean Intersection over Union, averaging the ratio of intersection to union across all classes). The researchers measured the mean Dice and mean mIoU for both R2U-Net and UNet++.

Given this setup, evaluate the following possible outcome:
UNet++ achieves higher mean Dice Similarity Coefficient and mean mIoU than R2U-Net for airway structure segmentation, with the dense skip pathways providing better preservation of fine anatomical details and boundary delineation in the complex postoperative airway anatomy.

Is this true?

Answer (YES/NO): NO